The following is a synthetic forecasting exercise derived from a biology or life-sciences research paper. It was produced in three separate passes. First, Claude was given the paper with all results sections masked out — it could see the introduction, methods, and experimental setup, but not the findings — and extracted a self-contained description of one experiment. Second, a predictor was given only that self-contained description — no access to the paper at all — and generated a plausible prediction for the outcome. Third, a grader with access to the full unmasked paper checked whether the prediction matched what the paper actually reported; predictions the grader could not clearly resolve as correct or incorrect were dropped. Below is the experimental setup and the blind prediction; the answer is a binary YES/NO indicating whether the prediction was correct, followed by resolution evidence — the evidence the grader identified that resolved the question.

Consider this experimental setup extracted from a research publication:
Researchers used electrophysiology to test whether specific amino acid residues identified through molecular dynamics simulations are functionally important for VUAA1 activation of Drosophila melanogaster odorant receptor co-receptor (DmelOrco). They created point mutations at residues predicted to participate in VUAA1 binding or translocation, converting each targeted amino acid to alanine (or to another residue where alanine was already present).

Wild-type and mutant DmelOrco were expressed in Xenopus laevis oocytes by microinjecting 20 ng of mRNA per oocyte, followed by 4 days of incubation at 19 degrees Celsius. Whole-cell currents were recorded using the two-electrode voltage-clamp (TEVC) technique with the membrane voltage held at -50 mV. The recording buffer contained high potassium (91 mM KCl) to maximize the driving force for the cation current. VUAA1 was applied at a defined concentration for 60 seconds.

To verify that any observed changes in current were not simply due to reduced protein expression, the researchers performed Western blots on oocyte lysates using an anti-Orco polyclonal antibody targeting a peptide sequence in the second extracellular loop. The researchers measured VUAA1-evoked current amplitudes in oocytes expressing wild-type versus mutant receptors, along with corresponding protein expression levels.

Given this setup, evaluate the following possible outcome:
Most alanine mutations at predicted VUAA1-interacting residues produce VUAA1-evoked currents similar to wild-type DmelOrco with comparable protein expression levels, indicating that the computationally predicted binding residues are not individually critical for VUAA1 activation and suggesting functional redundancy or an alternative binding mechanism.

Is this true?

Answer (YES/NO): NO